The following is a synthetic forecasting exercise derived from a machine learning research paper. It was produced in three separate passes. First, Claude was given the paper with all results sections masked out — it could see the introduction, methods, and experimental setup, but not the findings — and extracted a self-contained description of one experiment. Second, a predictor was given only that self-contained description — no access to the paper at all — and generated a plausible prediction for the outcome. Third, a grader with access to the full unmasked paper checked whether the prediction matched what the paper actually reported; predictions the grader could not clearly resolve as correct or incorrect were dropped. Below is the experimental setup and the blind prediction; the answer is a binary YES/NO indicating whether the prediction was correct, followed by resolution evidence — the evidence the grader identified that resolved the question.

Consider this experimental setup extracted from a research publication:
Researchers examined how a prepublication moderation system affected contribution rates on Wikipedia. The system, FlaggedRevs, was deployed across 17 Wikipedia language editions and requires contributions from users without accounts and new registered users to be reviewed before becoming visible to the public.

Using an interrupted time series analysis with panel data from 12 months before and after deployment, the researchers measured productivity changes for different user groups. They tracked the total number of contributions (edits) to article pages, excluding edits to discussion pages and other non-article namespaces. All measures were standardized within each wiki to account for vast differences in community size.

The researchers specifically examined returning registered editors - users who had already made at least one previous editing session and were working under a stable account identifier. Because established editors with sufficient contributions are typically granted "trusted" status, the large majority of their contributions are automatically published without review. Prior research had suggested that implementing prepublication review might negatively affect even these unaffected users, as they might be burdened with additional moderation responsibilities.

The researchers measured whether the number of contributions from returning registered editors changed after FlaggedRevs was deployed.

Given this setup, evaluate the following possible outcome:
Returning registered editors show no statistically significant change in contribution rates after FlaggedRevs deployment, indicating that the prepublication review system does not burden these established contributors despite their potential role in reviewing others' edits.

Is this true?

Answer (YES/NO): YES